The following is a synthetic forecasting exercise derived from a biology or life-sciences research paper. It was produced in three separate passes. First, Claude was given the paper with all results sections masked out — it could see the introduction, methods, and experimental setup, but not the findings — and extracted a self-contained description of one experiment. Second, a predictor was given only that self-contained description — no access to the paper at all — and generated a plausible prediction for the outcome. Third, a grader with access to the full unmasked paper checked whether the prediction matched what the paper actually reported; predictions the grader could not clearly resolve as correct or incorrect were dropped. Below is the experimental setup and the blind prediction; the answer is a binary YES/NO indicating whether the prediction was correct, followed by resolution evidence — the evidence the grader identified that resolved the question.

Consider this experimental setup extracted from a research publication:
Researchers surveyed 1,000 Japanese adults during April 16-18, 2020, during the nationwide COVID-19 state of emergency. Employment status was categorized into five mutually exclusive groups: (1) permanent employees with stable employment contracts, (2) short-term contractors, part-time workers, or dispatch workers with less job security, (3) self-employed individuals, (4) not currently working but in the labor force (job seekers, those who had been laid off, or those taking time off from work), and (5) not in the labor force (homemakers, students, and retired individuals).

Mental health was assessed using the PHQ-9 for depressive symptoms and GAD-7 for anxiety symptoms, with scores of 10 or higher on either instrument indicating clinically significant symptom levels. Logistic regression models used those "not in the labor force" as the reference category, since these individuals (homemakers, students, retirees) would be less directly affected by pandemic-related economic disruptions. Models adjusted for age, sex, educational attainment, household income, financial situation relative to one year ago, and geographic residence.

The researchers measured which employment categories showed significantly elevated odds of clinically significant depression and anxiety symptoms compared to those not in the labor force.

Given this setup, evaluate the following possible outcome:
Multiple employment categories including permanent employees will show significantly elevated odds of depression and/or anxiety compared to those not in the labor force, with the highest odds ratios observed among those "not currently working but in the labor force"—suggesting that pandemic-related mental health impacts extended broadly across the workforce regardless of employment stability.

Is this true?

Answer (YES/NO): NO